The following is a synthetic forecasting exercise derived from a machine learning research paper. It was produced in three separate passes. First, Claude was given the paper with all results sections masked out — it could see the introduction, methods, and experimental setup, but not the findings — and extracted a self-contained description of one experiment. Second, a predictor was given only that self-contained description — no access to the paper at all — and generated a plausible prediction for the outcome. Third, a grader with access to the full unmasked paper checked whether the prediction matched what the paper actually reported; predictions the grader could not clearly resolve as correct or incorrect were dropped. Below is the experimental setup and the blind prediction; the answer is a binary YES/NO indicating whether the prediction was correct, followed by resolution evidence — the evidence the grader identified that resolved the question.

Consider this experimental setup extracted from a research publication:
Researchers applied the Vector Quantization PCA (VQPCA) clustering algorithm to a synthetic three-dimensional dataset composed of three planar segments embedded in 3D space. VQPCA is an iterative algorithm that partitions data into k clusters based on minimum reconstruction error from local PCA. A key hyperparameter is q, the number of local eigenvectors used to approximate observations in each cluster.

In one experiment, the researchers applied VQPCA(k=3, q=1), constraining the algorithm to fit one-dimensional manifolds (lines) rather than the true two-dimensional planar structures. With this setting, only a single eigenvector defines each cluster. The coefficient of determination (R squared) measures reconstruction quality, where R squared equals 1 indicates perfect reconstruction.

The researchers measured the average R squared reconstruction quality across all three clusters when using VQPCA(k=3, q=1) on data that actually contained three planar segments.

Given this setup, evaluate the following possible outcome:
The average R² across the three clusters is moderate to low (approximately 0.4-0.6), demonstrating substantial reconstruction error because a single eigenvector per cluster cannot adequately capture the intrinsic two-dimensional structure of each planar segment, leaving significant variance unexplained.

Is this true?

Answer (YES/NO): NO